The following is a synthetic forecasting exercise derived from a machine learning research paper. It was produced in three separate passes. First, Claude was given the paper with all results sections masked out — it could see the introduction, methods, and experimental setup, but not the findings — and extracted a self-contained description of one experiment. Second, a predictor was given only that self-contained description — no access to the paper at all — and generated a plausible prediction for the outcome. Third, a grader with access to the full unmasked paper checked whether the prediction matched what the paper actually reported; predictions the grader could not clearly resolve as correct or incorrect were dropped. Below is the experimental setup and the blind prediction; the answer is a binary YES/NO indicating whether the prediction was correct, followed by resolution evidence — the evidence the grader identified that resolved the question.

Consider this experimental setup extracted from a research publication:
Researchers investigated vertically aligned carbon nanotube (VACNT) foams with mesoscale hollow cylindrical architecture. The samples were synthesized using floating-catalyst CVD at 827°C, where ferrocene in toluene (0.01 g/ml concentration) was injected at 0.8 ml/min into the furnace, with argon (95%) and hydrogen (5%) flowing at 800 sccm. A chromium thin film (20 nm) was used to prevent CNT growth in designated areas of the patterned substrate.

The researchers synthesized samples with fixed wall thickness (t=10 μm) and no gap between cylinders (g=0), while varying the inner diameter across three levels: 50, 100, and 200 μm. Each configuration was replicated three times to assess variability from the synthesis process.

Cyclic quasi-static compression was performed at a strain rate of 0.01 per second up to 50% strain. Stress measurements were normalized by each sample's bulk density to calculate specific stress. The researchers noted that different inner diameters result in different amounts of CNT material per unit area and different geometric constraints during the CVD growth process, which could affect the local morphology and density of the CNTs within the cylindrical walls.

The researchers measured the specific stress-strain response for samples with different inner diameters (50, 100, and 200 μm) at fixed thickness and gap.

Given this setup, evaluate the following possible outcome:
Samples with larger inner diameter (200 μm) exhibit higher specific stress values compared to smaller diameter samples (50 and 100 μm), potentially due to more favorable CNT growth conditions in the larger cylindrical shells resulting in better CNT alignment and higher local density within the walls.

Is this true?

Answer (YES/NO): NO